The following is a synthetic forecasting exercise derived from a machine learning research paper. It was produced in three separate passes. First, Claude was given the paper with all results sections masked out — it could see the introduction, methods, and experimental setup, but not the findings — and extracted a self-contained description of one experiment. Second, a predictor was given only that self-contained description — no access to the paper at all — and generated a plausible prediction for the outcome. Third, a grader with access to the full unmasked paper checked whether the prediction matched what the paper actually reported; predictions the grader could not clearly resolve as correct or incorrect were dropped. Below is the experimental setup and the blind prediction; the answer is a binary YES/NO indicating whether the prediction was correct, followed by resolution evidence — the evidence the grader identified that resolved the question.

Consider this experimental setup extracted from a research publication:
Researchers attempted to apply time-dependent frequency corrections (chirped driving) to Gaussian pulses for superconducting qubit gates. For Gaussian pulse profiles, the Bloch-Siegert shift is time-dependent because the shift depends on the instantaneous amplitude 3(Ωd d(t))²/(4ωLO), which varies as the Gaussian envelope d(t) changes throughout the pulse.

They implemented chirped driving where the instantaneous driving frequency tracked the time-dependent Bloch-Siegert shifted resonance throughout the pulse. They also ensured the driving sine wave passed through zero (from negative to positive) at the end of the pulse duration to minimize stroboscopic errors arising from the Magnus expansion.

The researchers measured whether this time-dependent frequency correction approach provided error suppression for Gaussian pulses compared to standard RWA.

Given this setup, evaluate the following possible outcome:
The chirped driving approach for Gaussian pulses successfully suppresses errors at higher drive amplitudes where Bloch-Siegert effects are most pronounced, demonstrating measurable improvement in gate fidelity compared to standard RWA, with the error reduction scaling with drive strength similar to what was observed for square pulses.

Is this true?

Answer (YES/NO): NO